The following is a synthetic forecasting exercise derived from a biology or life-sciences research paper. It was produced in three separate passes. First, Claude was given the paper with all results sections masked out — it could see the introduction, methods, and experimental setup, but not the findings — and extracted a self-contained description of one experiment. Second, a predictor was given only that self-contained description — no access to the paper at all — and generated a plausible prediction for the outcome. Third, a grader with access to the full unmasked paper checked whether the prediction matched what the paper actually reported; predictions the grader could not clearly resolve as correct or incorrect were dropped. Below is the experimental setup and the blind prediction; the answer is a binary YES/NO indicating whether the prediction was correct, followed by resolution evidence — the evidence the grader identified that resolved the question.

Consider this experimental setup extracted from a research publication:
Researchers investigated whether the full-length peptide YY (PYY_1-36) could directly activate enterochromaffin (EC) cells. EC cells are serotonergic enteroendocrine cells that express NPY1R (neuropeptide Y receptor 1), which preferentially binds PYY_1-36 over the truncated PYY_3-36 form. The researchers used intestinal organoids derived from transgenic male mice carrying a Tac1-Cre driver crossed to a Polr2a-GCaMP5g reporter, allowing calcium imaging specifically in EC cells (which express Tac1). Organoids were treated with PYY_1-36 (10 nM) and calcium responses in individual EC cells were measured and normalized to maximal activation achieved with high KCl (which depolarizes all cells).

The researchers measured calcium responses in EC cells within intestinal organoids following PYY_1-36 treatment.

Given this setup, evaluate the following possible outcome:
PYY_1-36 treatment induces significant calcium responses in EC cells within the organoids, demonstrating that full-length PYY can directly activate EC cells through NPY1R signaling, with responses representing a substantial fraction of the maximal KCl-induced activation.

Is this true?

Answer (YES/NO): YES